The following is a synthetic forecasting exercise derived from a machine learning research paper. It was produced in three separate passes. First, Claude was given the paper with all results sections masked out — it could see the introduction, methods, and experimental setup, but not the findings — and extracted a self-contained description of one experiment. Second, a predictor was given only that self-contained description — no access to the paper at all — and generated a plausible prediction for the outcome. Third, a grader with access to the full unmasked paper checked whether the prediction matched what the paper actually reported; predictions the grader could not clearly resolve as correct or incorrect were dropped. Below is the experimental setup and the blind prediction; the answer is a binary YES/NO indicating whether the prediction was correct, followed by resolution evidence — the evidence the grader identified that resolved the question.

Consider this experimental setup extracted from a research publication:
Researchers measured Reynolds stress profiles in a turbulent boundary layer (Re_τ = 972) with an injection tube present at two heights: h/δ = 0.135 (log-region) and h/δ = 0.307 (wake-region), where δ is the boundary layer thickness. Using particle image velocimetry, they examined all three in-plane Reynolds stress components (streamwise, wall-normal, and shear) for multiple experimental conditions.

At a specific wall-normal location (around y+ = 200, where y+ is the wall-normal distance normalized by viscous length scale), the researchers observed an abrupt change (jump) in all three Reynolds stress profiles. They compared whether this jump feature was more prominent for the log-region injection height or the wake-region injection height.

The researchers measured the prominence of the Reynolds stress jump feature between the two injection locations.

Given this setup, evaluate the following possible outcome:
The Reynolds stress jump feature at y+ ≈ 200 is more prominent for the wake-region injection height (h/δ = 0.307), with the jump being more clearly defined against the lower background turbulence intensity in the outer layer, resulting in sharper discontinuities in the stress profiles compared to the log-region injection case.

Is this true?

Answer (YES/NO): YES